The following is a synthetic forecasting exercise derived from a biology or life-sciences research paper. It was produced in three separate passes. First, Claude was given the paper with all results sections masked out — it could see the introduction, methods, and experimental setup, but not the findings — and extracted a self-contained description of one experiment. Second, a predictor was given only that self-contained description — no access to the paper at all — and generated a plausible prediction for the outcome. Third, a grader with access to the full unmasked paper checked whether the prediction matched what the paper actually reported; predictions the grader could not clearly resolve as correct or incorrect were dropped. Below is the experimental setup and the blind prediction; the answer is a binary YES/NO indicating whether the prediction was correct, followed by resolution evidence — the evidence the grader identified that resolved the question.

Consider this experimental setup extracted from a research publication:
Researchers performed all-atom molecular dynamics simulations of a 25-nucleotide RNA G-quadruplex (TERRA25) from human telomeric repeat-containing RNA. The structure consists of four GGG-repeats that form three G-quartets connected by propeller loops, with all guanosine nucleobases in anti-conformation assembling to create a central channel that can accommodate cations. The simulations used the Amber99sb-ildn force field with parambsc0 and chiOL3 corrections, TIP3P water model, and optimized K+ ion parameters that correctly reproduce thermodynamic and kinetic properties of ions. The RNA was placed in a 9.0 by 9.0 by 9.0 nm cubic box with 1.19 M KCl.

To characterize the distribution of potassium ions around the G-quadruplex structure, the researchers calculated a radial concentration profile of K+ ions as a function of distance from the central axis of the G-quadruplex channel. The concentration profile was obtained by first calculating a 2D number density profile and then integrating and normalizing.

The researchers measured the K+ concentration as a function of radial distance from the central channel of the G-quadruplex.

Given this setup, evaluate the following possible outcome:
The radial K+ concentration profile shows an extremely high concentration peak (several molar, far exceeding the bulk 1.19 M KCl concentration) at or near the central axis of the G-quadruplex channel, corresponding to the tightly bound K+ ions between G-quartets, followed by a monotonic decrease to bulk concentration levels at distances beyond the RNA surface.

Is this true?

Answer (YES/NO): NO